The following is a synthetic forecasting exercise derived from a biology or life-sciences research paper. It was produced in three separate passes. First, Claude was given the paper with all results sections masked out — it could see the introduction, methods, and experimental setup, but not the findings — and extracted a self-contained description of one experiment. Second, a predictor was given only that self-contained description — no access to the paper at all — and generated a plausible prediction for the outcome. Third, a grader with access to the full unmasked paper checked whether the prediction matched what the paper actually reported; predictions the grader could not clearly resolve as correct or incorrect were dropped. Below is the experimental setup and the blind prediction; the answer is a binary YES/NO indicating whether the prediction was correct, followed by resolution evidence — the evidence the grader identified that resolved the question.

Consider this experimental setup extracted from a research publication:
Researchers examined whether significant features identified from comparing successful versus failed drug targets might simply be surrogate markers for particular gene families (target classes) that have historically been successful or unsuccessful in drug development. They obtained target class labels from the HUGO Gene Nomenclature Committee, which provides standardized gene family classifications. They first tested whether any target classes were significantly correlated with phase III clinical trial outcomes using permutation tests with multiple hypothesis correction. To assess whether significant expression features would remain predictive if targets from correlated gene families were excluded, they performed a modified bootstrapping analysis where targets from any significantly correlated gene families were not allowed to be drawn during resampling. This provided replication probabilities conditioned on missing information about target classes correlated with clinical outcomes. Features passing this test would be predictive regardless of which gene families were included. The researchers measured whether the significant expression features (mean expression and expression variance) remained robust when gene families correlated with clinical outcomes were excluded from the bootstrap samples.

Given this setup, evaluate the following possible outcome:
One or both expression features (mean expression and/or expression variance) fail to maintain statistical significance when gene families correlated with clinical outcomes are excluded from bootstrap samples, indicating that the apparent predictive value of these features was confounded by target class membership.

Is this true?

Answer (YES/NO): NO